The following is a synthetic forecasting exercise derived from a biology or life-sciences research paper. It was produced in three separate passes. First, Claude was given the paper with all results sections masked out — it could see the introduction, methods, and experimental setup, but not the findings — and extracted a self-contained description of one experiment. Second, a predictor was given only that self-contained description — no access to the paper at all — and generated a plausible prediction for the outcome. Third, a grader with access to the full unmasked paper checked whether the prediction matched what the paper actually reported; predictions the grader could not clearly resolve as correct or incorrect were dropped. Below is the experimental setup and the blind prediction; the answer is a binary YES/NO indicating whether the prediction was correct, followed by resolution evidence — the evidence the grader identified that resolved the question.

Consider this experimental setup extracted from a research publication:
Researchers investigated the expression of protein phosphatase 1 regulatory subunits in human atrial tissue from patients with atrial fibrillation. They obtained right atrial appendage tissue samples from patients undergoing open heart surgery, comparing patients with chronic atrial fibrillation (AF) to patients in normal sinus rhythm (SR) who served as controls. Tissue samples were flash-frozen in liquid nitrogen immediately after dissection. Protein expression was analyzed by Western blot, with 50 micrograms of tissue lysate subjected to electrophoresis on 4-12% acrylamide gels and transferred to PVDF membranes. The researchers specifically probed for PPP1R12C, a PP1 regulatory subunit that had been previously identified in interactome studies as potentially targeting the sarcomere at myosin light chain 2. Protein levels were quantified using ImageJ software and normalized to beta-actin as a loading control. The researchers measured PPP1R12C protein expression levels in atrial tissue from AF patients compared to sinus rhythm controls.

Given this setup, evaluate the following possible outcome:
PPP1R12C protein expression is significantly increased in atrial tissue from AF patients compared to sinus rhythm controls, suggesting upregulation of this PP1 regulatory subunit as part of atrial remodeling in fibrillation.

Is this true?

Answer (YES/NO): YES